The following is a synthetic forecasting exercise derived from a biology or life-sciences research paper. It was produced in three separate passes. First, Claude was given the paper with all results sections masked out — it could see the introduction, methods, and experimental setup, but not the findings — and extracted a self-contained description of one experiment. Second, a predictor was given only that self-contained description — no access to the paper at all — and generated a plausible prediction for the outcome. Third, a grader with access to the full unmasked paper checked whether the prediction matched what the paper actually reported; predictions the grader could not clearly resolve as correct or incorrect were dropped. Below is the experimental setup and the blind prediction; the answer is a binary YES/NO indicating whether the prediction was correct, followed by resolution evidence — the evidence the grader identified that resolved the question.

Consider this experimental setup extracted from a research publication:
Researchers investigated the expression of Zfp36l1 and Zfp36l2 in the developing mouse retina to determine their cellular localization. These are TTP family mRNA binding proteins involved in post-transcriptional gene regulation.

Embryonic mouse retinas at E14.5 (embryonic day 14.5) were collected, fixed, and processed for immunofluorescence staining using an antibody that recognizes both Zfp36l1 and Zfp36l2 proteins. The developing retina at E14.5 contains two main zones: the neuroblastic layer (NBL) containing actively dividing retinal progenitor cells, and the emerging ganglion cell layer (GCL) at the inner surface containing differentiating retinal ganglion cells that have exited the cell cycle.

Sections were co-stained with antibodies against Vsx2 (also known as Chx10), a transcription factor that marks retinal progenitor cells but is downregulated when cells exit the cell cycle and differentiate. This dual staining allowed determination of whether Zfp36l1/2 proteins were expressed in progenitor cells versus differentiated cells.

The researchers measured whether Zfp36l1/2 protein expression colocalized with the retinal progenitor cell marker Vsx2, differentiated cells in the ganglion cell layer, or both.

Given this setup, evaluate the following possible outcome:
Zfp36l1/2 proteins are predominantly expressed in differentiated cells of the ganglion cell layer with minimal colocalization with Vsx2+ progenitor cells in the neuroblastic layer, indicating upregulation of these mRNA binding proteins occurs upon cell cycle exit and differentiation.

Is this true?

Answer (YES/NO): NO